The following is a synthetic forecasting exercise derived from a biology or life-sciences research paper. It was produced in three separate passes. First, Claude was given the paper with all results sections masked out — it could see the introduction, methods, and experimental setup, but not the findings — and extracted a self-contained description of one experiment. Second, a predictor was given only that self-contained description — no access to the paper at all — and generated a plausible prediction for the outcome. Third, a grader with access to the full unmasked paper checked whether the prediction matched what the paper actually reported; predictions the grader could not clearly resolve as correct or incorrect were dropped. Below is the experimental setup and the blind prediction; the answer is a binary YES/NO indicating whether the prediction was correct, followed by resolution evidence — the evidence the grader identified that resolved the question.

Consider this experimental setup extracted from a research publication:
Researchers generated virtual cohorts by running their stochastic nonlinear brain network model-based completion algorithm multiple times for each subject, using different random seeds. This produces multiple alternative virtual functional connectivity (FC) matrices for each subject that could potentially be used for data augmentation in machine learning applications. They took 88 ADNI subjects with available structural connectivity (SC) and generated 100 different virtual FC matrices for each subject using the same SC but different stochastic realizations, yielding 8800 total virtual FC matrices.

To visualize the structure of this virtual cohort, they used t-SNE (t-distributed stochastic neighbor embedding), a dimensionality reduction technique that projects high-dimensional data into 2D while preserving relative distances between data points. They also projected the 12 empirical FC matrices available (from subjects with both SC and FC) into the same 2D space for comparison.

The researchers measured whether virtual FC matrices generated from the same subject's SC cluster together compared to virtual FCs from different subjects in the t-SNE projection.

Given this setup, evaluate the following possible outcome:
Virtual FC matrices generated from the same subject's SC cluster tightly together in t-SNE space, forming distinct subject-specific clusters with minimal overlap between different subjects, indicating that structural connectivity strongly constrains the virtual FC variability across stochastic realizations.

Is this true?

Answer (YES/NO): YES